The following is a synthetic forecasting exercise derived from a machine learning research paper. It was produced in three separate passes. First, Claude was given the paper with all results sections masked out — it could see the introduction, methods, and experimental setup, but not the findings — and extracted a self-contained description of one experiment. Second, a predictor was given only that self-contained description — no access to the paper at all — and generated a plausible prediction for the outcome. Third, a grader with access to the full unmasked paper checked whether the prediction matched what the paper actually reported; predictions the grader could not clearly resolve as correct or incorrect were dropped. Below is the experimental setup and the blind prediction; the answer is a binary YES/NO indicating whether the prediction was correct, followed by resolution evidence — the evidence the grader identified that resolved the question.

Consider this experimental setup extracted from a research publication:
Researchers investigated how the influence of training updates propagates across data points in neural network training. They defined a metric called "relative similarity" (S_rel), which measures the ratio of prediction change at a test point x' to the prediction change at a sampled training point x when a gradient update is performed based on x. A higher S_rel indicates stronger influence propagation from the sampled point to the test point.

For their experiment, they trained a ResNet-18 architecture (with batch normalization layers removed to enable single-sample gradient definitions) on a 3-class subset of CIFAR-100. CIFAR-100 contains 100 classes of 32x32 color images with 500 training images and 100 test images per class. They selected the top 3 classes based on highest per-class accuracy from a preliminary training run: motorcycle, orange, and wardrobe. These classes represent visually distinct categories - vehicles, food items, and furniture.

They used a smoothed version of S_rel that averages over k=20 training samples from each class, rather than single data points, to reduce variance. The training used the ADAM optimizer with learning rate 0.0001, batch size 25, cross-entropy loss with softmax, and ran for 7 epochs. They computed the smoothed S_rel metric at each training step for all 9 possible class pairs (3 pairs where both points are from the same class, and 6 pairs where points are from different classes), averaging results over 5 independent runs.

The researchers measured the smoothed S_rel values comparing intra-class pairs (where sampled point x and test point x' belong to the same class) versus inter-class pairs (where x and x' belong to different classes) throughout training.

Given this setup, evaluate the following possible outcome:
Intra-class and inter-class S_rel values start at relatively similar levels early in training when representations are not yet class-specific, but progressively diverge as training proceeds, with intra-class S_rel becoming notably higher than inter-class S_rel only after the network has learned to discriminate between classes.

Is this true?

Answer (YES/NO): NO